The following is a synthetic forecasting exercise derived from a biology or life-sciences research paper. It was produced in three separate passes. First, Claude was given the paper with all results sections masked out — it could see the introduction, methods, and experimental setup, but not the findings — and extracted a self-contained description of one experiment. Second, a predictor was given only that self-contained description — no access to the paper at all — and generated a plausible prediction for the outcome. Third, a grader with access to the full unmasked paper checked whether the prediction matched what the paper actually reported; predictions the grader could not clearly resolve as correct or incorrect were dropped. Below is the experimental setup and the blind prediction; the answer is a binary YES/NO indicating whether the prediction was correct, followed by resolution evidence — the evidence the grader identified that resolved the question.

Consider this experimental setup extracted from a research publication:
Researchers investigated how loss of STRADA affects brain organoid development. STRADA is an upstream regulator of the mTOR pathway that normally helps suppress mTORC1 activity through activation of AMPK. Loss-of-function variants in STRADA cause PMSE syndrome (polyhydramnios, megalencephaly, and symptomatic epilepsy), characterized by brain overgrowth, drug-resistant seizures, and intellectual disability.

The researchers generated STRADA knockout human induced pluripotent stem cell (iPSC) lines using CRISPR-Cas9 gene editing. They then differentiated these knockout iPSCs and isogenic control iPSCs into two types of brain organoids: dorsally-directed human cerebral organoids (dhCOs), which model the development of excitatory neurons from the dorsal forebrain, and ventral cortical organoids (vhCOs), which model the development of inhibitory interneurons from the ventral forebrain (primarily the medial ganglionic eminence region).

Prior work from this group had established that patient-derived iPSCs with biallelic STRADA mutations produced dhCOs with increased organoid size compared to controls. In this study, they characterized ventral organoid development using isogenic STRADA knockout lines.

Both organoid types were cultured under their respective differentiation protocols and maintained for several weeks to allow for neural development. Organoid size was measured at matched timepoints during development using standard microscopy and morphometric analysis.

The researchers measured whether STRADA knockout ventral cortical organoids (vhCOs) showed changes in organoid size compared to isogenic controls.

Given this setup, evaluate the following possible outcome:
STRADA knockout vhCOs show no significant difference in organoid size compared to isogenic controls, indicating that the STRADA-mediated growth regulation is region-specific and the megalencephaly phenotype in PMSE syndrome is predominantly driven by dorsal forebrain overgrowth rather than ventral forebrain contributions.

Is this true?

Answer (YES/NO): NO